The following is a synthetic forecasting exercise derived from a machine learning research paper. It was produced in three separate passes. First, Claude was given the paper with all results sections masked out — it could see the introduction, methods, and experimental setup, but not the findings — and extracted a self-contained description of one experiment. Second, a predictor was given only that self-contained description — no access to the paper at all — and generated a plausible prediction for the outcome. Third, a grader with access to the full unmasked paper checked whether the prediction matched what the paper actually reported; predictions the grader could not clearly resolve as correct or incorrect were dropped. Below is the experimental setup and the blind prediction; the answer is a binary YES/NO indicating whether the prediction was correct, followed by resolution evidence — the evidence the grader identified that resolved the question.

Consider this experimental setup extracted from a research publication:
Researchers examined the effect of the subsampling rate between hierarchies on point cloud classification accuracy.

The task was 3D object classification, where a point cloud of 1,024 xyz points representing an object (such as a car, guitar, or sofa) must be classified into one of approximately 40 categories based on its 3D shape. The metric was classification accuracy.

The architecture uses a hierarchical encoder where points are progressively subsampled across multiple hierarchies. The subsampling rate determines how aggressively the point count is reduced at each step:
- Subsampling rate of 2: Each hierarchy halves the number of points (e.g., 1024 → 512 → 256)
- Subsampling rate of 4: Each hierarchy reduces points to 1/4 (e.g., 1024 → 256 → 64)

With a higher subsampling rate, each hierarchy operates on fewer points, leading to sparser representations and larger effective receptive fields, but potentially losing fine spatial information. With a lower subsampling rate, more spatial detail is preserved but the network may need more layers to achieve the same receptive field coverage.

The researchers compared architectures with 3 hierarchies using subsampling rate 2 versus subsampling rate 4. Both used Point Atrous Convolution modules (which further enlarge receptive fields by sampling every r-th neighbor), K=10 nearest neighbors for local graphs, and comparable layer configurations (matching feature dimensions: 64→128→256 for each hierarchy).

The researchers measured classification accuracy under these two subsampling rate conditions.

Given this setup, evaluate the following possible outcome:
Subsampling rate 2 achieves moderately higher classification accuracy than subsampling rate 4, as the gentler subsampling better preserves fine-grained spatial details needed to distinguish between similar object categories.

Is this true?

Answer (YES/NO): NO